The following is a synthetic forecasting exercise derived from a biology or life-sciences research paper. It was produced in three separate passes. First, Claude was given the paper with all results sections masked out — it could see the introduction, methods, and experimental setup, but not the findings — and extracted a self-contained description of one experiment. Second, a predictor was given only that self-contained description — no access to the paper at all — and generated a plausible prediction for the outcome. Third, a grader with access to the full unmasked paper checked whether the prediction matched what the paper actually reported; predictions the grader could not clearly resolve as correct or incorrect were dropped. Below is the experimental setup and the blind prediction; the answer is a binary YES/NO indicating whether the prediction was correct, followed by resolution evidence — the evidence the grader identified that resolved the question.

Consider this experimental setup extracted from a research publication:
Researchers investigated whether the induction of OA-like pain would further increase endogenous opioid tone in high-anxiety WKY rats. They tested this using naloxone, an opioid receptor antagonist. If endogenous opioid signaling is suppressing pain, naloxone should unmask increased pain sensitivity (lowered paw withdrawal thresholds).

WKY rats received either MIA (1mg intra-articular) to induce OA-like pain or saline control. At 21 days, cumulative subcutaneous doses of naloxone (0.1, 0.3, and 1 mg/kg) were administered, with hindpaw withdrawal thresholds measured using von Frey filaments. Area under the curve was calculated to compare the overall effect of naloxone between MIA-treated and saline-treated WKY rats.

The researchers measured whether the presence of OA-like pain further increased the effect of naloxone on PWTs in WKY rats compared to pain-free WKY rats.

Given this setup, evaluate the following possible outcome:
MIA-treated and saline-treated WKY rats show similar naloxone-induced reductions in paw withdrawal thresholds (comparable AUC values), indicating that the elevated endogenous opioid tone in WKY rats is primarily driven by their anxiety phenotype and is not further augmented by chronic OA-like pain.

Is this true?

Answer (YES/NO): YES